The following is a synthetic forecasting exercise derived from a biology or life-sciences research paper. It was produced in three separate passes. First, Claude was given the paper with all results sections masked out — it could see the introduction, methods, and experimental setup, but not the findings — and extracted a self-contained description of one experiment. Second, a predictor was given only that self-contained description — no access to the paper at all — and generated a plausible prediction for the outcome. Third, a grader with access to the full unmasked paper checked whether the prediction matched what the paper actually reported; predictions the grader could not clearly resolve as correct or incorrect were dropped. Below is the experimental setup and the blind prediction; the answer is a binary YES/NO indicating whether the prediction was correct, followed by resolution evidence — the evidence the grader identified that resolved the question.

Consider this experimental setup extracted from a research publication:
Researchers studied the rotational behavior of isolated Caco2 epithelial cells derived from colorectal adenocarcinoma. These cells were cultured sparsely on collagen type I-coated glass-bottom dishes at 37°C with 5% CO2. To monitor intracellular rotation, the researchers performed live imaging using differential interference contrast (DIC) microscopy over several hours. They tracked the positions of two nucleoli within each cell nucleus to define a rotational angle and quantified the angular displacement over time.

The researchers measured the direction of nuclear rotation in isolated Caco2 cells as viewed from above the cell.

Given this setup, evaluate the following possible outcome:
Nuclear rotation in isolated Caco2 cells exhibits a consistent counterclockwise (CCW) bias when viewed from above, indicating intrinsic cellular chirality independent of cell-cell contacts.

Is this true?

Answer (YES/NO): NO